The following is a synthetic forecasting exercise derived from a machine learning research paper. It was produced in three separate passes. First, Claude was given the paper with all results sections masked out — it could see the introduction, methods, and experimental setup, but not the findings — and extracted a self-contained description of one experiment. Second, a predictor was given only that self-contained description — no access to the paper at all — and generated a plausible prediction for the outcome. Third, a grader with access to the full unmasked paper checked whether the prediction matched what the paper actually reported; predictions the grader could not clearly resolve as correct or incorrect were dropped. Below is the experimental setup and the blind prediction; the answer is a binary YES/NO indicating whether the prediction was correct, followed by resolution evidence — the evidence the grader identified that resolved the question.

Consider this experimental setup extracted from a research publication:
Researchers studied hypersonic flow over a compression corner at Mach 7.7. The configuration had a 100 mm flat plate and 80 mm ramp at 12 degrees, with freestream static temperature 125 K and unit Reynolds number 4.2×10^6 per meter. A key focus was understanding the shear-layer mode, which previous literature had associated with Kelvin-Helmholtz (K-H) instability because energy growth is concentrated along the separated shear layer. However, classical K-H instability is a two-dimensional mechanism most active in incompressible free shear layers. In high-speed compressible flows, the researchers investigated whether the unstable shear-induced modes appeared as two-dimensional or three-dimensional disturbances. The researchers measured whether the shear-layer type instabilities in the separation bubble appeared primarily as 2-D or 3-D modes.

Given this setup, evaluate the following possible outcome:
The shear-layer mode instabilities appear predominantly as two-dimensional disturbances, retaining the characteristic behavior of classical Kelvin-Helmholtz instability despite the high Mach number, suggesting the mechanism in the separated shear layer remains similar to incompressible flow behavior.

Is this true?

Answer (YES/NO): NO